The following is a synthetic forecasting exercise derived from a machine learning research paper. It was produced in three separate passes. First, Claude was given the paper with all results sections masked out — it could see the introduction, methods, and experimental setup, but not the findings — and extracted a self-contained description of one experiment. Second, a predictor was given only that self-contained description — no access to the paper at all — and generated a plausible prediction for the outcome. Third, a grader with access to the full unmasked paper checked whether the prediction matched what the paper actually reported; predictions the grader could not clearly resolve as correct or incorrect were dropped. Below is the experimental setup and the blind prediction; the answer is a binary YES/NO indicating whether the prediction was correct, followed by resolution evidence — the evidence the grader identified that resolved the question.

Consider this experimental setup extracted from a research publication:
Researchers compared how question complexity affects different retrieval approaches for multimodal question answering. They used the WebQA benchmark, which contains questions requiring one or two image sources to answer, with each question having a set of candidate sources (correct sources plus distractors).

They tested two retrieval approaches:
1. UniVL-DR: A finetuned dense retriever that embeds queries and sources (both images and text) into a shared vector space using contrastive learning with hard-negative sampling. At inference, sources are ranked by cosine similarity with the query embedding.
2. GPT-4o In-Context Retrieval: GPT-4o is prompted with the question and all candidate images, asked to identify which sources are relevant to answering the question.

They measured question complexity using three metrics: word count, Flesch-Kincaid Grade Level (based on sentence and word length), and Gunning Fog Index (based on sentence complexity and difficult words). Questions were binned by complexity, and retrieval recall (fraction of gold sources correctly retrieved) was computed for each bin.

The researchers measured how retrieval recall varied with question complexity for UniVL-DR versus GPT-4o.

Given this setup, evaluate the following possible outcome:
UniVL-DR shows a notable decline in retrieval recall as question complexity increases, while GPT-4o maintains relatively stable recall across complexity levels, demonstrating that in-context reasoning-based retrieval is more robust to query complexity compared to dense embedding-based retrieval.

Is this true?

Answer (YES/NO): NO